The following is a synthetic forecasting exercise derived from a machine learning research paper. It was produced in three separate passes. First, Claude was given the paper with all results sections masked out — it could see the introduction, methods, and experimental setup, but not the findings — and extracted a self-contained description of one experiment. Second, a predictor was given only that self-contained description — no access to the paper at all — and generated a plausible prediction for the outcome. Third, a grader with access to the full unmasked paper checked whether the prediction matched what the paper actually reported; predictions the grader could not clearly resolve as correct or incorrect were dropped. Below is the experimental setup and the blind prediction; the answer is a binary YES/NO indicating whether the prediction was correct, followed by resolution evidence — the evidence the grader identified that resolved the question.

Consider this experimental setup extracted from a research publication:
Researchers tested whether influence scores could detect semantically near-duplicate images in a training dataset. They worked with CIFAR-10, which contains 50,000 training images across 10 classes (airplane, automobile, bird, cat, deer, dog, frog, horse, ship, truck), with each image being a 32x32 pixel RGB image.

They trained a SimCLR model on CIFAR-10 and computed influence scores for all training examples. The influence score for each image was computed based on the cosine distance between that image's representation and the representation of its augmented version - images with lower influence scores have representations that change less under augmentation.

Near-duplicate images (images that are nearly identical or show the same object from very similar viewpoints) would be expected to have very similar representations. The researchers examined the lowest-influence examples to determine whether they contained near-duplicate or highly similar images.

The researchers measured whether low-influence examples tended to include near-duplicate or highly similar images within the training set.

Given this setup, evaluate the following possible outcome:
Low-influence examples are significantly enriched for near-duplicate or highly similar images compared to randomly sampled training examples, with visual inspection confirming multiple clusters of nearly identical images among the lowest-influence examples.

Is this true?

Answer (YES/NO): YES